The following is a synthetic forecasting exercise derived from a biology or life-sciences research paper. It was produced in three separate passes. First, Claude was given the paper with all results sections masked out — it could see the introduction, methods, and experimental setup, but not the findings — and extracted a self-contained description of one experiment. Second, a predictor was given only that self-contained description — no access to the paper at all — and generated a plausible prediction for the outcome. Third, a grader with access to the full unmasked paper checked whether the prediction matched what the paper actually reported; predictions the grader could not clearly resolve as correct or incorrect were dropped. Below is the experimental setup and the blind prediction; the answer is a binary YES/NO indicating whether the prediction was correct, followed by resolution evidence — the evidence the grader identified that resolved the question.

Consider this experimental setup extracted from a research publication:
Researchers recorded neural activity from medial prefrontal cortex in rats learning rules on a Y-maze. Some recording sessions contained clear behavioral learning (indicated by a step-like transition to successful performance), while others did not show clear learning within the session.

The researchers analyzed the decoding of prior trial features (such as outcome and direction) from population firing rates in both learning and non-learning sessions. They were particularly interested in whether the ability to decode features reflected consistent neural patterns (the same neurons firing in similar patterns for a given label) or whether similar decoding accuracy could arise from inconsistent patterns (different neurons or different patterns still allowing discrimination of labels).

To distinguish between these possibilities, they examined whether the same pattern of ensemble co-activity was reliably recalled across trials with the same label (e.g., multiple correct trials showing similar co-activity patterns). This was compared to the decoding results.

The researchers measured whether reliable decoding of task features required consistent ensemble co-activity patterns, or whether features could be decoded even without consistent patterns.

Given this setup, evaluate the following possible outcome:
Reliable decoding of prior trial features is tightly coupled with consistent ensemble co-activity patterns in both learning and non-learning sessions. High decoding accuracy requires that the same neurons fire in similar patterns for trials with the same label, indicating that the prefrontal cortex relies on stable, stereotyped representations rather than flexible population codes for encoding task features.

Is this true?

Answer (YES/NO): NO